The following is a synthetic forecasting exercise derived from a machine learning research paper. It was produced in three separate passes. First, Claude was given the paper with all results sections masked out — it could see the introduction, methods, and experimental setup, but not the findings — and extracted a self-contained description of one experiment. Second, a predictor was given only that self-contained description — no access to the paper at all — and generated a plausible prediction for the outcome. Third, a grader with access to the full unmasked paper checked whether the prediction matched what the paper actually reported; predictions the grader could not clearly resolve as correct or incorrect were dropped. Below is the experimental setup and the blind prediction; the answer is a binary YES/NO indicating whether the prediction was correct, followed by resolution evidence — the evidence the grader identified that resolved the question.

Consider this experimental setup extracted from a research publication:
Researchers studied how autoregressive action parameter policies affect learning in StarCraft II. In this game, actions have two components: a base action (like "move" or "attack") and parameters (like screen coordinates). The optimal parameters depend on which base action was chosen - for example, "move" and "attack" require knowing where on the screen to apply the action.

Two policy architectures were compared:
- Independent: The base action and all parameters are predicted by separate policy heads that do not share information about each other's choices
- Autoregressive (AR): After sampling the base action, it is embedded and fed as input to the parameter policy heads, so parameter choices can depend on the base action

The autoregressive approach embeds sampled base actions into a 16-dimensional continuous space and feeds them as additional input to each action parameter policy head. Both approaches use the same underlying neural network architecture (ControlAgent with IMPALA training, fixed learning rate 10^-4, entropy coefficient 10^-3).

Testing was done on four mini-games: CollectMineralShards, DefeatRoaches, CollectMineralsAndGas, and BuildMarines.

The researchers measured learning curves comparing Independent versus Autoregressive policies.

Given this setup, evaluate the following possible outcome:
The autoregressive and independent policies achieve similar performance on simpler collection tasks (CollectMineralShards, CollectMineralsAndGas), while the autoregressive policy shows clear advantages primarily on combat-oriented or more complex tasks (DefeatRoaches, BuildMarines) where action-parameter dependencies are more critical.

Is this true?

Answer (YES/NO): NO